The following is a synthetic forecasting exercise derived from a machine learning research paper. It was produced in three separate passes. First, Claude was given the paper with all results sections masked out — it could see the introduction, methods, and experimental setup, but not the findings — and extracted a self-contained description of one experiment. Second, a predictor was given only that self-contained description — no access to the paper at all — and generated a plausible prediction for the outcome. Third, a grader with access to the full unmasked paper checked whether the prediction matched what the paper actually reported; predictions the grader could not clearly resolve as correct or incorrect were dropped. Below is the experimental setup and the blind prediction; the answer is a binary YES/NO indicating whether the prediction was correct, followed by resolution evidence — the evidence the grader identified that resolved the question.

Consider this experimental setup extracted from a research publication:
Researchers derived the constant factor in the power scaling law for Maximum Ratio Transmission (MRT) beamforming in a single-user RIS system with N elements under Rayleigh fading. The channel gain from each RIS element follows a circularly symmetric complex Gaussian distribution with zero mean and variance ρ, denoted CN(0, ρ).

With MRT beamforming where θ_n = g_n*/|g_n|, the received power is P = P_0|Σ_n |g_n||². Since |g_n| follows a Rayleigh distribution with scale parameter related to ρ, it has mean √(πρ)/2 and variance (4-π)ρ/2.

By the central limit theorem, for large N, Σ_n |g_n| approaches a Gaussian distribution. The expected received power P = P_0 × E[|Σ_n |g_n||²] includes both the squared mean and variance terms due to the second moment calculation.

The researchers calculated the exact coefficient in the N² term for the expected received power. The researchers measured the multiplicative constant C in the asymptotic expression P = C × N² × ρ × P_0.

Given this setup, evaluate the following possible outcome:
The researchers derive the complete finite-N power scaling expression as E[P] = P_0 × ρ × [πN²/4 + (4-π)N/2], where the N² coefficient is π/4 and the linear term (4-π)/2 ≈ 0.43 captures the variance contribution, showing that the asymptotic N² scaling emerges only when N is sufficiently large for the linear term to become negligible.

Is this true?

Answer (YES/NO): NO